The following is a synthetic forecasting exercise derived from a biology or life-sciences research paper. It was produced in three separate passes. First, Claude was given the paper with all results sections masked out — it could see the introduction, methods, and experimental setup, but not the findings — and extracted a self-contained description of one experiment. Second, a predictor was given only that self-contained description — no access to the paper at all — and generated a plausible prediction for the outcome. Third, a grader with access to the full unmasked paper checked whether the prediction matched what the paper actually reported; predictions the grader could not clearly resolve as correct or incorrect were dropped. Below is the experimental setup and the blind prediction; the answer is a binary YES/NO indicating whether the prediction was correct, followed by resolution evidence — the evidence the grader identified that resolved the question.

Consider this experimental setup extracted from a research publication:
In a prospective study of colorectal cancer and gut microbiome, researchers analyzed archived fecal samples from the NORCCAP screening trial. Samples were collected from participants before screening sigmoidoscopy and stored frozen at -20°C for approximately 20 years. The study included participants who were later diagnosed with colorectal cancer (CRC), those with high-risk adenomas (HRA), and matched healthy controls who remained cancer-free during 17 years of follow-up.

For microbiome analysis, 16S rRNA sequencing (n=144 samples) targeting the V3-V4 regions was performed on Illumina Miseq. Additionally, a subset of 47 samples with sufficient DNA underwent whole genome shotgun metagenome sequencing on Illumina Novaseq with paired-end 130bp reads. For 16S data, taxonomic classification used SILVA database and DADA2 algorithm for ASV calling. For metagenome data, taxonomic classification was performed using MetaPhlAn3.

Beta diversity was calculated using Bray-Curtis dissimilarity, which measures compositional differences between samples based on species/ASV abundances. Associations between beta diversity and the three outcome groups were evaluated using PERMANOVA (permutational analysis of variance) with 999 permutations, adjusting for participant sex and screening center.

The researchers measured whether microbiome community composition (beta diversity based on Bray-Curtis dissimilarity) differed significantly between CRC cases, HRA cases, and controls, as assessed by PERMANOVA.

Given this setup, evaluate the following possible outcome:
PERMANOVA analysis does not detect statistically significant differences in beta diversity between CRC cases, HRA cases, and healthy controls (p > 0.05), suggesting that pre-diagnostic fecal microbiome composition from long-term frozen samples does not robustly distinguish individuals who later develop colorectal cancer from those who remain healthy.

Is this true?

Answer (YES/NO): YES